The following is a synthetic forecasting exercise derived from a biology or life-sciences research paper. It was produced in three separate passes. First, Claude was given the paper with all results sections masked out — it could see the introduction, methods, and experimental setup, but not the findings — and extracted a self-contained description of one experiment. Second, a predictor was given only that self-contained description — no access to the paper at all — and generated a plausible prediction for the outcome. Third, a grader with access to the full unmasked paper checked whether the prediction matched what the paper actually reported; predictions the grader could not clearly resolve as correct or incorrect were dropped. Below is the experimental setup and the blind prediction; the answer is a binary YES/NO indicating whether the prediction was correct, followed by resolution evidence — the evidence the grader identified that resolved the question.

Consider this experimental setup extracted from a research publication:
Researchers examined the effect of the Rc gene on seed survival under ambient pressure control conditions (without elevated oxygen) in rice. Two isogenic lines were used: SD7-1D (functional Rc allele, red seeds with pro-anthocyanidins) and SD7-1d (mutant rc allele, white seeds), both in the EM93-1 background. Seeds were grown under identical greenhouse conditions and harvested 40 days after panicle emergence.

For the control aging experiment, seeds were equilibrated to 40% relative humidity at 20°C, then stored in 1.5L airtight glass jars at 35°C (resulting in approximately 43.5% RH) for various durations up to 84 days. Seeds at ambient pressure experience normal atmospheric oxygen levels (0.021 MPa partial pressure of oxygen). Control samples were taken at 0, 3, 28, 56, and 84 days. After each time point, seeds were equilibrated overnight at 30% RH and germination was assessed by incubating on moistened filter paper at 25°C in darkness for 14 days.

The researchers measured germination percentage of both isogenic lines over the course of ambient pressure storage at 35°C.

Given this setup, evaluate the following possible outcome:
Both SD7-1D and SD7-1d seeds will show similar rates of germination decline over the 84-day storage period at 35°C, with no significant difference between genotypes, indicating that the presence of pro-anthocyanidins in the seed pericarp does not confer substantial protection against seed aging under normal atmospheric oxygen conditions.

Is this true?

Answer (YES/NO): YES